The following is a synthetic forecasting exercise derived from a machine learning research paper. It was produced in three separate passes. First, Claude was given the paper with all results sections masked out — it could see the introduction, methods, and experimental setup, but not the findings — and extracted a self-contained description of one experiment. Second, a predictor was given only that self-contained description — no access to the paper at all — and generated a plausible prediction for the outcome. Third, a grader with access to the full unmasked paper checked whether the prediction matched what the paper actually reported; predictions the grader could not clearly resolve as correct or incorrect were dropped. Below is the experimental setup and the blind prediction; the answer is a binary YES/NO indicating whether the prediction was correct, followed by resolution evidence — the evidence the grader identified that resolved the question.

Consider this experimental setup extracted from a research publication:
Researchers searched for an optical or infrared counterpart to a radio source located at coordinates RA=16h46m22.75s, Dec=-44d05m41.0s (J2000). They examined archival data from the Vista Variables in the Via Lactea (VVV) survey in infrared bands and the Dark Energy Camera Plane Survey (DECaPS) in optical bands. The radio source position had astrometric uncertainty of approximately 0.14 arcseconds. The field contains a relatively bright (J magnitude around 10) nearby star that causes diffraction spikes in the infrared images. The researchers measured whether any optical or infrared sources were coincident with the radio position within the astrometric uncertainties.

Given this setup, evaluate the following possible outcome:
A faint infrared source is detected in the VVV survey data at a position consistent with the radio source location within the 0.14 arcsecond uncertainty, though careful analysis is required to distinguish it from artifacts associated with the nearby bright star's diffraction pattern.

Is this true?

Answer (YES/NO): YES